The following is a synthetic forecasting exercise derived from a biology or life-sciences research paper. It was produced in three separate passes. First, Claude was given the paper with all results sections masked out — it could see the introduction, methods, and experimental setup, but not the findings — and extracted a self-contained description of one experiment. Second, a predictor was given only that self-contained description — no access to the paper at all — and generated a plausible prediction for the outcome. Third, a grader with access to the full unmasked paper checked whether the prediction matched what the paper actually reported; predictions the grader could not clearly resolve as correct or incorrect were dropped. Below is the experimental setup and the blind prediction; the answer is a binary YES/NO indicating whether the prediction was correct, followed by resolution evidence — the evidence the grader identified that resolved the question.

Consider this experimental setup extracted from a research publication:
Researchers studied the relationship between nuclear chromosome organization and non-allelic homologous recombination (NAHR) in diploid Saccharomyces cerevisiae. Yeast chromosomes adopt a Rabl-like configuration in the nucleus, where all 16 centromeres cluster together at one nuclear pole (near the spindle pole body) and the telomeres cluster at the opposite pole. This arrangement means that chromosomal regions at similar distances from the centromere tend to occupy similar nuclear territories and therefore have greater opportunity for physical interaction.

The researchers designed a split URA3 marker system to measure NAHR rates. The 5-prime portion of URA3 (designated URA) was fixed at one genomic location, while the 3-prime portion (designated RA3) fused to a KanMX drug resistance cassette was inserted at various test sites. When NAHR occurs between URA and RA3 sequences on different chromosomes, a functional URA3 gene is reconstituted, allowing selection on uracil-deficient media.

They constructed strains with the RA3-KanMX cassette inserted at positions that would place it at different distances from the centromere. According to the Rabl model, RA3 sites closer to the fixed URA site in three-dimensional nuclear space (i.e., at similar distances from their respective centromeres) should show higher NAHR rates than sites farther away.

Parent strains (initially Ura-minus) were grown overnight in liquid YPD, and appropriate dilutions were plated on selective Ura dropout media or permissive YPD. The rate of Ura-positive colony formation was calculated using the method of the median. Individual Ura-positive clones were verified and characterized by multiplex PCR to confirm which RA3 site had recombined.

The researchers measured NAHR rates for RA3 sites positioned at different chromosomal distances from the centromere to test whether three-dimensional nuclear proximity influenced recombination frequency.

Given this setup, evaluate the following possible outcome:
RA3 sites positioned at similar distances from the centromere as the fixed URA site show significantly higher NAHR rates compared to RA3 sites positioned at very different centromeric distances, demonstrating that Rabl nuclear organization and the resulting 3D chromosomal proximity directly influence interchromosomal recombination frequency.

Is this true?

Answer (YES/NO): NO